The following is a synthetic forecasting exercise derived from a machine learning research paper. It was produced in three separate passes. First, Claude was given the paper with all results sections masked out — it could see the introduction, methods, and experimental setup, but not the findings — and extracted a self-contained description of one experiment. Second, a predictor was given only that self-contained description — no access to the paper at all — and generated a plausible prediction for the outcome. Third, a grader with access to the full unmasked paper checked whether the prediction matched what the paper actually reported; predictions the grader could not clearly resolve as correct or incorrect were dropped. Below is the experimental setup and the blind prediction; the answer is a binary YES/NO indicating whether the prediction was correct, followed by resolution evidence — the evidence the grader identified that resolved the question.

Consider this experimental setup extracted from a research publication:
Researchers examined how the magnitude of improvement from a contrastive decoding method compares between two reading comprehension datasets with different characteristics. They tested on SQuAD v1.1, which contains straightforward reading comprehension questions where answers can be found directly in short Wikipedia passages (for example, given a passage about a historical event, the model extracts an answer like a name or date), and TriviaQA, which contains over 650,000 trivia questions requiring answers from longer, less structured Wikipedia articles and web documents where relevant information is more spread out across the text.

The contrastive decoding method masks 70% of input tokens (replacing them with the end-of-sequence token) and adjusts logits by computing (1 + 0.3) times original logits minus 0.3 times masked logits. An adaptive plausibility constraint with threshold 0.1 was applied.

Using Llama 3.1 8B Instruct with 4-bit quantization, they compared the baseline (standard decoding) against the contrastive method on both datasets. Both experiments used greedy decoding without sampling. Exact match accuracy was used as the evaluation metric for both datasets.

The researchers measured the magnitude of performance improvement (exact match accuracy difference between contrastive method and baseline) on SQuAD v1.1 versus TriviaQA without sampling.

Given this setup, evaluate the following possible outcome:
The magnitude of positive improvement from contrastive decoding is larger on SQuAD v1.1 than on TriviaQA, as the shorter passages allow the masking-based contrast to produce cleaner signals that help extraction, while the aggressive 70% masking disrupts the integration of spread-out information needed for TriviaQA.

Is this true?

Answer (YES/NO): YES